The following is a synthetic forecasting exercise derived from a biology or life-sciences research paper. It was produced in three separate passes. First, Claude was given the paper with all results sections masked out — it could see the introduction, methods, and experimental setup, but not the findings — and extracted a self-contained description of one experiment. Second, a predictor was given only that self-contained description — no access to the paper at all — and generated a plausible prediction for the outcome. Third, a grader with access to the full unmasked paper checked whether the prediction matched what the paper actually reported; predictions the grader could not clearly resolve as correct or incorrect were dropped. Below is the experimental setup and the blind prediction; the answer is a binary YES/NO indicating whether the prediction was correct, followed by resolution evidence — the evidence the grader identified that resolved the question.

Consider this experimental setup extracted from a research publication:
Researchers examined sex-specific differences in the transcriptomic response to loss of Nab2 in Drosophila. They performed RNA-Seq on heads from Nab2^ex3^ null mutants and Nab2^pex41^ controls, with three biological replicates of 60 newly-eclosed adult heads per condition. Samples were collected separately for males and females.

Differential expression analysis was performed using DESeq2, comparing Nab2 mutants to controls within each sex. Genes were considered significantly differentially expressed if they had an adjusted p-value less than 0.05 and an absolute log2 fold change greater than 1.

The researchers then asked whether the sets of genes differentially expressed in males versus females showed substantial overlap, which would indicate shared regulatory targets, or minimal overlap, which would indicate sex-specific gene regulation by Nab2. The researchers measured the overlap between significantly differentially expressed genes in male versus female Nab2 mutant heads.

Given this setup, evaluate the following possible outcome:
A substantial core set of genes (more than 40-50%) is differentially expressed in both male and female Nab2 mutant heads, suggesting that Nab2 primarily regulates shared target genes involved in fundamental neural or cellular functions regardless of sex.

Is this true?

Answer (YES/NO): NO